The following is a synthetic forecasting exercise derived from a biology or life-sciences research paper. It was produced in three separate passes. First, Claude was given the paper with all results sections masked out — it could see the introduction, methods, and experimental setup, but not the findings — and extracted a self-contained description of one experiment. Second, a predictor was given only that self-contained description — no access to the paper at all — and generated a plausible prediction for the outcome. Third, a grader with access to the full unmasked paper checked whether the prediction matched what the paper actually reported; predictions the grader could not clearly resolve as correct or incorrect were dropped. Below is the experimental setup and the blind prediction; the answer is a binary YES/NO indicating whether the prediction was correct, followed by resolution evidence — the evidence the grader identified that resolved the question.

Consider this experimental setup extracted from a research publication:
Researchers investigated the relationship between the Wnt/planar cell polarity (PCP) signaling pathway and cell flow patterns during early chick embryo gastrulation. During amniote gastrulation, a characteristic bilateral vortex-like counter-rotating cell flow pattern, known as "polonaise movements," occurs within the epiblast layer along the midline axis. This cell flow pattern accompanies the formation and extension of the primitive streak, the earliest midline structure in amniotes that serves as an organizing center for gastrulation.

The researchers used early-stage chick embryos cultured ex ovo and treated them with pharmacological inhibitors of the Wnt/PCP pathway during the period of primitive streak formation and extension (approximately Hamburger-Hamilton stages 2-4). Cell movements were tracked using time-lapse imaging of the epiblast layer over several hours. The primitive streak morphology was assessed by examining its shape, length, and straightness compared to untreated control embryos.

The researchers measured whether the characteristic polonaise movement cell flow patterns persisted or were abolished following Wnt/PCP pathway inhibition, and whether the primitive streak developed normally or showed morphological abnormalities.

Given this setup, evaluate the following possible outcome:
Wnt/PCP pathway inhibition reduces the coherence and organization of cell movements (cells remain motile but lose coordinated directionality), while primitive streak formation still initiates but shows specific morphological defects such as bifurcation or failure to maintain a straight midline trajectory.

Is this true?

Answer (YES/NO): NO